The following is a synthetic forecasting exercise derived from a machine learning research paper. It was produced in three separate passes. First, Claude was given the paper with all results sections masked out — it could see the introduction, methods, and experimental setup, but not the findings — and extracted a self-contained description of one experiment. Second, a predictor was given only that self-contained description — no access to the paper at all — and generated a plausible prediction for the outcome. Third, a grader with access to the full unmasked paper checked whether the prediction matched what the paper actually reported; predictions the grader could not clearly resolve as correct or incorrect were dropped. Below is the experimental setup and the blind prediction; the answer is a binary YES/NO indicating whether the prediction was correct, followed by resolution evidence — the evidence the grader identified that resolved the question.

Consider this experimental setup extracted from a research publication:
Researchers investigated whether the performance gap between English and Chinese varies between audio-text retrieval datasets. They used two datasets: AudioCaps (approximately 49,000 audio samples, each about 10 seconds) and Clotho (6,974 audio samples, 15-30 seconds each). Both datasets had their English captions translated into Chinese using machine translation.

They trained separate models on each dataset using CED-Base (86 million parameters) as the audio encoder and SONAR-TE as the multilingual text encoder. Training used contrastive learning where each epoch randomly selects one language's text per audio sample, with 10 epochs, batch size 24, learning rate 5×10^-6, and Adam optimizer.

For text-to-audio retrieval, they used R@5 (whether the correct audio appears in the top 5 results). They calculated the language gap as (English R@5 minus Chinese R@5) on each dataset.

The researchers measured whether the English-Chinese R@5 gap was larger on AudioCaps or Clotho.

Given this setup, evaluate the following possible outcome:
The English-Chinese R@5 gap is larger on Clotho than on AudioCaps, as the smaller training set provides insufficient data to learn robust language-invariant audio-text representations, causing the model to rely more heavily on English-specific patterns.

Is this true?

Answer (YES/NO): NO